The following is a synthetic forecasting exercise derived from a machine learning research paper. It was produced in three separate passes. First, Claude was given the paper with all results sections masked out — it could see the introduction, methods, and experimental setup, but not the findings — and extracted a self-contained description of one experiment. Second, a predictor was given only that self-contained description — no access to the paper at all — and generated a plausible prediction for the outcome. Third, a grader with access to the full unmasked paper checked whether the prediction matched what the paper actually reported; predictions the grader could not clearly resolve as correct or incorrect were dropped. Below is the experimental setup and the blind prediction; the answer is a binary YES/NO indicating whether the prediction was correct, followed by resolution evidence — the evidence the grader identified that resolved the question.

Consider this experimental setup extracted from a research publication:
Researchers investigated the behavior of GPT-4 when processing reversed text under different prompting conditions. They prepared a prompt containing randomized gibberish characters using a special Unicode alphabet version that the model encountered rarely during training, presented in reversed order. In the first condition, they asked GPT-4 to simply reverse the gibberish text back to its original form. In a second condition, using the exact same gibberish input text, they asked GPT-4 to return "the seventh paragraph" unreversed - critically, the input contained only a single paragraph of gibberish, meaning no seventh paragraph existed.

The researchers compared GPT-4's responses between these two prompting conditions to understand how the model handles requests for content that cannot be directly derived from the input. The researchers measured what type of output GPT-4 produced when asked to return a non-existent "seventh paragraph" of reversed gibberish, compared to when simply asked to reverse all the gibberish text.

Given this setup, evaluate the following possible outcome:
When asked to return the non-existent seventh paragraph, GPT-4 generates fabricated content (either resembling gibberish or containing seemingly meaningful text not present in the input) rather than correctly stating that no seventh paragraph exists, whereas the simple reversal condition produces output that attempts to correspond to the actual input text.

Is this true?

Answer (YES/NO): YES